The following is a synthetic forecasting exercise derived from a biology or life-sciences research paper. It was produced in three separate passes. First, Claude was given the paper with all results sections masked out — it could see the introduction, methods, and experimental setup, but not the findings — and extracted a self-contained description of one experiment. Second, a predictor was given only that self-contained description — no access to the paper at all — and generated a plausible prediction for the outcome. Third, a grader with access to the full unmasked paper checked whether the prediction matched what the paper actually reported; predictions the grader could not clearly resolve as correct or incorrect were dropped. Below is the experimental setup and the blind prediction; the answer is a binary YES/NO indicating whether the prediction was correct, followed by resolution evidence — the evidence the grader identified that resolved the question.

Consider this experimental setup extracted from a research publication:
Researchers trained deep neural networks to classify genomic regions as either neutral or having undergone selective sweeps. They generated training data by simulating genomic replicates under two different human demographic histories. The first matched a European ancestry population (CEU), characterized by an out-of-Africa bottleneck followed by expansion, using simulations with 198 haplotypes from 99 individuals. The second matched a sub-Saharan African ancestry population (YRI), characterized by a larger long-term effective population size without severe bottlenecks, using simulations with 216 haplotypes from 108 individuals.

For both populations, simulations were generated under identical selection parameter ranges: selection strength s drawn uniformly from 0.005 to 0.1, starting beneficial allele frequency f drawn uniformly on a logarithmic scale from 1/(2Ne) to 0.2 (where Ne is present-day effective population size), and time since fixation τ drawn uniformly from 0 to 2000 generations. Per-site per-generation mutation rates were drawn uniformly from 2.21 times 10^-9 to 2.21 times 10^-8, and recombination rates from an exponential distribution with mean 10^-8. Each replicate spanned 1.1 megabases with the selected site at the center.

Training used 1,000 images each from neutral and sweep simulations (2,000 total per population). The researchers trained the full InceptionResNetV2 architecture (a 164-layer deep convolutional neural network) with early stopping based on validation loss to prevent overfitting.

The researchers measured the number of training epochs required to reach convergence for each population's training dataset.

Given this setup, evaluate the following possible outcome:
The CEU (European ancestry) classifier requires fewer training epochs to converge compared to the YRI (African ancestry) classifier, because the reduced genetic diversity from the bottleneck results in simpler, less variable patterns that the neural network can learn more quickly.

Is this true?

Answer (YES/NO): NO